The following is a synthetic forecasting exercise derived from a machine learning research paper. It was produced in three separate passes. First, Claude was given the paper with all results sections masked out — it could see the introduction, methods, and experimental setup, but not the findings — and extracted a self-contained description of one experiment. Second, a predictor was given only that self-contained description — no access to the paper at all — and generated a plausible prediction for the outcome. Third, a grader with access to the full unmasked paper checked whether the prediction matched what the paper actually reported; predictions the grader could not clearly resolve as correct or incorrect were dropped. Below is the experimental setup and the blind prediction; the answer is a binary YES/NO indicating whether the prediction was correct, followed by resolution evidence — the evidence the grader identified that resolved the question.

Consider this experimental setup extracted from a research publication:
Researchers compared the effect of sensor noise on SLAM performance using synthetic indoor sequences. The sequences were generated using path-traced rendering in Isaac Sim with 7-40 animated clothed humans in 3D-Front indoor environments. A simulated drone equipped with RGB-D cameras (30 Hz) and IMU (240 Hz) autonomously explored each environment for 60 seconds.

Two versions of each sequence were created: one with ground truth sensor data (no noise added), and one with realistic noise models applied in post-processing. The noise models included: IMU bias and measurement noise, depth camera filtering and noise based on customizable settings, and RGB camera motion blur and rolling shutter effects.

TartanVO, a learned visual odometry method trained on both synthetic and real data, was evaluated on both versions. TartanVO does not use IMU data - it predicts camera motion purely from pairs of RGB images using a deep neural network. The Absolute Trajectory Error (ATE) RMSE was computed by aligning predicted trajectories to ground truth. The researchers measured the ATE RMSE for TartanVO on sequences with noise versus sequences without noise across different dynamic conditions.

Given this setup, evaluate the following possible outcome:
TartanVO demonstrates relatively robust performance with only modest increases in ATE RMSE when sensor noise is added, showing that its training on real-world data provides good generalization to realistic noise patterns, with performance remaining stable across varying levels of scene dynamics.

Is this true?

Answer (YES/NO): NO